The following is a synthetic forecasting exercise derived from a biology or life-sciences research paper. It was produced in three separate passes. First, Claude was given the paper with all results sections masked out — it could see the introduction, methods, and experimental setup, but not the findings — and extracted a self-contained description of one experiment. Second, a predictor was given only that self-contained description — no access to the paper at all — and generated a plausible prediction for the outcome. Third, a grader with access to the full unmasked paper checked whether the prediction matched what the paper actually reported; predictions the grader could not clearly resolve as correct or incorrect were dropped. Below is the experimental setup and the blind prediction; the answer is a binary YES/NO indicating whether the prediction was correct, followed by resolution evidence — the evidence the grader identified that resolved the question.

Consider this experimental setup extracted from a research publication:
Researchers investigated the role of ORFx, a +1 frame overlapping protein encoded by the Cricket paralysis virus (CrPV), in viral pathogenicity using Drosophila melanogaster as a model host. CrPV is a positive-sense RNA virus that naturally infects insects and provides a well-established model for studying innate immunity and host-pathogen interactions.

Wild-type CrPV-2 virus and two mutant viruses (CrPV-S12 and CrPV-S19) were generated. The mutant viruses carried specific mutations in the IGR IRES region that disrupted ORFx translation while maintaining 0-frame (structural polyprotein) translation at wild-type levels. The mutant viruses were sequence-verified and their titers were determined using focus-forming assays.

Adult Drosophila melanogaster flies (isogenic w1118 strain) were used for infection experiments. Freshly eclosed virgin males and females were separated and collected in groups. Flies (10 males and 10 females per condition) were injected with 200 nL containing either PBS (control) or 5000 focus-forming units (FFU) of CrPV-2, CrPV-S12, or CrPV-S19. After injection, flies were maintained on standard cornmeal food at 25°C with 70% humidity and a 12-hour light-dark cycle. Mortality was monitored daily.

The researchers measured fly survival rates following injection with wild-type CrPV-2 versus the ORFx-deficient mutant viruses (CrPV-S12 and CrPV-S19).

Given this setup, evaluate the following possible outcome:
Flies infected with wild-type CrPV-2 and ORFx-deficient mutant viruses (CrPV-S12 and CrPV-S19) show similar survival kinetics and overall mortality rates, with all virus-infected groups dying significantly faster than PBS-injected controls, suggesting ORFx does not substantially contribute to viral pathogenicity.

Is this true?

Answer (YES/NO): NO